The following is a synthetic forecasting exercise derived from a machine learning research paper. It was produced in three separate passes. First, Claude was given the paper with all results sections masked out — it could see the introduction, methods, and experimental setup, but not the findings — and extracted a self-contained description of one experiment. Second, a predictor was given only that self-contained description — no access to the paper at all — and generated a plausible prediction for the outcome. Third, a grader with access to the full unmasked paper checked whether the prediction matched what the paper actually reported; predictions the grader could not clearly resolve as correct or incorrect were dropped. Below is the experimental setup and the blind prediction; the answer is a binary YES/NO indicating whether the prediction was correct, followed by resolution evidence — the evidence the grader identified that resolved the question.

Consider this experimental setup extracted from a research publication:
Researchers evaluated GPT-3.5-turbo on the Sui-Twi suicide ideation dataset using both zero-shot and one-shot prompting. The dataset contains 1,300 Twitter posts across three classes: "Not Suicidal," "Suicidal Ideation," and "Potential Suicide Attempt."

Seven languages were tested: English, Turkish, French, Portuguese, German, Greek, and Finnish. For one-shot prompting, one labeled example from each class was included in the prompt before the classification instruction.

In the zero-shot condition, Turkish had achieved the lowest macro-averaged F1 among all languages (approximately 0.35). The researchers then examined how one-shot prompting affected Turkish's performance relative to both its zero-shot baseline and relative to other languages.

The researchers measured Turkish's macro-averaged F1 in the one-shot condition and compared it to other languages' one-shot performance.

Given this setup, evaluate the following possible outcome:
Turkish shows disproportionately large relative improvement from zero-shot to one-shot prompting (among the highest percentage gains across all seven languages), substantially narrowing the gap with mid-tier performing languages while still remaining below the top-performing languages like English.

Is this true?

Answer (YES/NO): NO